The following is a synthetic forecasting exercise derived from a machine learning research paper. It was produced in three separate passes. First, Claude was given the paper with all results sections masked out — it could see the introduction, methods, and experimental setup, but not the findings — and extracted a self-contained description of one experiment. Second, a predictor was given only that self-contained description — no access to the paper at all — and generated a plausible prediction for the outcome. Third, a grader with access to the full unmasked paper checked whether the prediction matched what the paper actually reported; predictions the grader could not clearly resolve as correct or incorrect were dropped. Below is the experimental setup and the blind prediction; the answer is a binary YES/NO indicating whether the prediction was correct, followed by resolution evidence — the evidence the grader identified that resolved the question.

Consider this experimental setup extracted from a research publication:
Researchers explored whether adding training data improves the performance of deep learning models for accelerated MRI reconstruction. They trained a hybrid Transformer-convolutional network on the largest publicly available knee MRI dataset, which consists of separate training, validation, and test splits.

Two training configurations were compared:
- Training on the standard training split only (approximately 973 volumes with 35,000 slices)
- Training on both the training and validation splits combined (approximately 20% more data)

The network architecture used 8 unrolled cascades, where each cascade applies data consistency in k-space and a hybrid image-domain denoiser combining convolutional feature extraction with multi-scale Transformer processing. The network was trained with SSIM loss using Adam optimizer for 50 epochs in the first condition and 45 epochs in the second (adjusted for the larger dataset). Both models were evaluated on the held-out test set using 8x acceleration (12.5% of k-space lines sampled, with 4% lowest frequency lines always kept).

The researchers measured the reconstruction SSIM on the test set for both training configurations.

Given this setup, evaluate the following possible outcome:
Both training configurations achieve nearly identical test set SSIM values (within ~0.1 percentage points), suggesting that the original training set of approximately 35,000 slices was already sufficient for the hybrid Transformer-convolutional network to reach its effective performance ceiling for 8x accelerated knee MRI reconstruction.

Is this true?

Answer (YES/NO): YES